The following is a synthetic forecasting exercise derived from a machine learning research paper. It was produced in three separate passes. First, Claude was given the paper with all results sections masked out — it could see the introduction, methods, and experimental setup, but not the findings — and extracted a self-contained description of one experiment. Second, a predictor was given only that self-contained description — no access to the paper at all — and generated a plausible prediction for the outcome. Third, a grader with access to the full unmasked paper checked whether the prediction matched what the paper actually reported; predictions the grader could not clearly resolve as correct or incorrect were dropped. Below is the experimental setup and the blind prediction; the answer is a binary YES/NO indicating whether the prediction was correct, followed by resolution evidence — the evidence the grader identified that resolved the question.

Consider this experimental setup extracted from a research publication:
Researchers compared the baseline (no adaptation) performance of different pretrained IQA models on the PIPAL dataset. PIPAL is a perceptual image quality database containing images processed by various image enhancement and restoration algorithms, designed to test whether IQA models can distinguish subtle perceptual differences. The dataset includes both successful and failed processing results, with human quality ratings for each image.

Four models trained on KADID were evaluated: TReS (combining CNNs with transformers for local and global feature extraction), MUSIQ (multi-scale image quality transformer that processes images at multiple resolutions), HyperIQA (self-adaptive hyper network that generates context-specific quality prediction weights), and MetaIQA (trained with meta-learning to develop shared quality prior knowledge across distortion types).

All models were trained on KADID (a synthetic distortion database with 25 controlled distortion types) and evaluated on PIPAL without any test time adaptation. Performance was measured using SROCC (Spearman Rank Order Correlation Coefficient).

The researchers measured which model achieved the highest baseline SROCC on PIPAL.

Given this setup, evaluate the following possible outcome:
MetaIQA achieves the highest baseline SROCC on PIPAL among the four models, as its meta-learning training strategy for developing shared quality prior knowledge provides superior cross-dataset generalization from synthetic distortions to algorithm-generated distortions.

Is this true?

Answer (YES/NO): NO